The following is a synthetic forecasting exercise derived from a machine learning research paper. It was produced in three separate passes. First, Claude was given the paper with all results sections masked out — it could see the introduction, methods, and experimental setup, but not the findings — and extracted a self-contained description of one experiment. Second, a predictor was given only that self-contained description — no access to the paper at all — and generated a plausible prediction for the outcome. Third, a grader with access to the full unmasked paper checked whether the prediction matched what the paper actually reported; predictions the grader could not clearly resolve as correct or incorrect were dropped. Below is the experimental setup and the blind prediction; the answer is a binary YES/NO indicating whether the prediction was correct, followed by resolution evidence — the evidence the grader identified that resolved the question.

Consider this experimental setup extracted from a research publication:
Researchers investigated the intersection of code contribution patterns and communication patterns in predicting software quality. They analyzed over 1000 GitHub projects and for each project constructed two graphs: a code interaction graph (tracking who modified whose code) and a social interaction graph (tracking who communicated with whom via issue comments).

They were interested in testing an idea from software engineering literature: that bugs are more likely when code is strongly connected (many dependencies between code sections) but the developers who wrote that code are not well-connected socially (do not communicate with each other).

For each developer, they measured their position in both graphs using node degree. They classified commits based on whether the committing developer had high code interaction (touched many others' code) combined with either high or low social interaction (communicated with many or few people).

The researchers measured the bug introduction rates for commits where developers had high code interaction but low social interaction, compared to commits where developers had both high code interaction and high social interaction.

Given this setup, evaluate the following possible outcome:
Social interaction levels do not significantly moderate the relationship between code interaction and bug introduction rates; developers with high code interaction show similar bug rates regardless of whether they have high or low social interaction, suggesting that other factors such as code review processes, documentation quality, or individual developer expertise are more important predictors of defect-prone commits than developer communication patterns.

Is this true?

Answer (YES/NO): NO